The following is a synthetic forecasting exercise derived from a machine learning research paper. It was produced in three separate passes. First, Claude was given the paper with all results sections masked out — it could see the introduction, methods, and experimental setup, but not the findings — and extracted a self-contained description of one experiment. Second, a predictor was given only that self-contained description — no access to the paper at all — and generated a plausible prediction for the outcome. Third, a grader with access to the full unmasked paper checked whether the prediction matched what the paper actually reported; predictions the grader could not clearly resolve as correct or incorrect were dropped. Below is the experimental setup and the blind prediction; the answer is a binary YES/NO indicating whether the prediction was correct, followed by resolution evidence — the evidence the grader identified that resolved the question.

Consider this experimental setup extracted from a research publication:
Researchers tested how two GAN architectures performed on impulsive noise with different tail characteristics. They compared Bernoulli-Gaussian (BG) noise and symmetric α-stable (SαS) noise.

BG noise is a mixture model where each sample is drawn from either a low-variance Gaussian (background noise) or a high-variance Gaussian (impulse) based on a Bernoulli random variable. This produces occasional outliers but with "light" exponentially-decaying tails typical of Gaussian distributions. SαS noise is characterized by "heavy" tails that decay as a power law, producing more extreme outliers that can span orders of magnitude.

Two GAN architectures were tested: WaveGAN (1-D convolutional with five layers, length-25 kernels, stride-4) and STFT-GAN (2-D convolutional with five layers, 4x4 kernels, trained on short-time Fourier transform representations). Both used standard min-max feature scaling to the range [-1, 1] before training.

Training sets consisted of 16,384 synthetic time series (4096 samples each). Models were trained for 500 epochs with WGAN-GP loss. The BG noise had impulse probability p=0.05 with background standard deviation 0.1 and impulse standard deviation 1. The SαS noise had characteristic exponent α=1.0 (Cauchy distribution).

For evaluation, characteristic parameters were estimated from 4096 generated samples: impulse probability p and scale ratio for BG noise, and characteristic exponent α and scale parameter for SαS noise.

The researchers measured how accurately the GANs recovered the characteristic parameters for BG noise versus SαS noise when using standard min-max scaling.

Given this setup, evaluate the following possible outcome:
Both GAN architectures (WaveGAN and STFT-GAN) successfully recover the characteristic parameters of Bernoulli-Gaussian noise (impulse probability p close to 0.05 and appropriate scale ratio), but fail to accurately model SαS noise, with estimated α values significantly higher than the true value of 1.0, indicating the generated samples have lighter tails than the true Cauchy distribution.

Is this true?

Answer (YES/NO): NO